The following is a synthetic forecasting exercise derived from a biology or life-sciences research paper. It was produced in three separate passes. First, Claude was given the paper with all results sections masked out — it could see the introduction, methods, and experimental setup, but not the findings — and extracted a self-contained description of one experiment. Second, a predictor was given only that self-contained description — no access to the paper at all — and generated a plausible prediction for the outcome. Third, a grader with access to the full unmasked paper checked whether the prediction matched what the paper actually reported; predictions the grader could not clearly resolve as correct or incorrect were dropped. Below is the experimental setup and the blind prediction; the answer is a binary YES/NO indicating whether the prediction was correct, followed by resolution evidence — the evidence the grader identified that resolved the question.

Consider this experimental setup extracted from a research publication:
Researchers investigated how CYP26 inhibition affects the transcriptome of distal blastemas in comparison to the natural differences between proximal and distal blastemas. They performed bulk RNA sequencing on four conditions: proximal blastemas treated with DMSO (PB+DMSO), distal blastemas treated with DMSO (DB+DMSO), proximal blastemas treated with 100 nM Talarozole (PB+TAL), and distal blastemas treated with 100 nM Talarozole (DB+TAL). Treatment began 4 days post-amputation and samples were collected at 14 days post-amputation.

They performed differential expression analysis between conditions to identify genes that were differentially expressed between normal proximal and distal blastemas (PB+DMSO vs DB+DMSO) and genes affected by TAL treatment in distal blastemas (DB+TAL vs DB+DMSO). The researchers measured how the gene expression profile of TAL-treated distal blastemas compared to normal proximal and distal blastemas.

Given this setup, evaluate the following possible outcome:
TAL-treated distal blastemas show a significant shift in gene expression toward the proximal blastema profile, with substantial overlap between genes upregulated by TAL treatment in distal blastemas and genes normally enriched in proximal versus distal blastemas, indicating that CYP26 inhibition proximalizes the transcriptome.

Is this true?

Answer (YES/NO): YES